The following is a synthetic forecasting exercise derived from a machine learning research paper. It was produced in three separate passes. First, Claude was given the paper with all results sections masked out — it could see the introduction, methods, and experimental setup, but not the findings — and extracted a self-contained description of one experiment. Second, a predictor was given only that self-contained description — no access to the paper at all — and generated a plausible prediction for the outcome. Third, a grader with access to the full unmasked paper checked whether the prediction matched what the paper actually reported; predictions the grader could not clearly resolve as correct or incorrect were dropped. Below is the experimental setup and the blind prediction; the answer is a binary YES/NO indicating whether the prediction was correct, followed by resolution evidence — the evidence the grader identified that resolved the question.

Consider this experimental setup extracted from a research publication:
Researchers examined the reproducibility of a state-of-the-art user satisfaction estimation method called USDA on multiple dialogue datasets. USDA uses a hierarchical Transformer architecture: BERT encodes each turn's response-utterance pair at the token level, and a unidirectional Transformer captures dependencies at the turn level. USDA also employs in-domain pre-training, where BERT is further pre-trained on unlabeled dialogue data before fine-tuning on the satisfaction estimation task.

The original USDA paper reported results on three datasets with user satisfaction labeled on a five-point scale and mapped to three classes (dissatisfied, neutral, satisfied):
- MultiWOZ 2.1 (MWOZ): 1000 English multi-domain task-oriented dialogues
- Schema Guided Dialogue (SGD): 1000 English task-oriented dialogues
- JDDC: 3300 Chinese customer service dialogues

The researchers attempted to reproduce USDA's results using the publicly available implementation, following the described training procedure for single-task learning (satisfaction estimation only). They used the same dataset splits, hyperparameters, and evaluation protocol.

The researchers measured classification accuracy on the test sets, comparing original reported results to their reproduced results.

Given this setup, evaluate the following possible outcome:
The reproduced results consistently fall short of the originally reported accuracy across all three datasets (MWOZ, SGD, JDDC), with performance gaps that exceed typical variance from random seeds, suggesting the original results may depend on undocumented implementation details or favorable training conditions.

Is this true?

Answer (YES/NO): YES